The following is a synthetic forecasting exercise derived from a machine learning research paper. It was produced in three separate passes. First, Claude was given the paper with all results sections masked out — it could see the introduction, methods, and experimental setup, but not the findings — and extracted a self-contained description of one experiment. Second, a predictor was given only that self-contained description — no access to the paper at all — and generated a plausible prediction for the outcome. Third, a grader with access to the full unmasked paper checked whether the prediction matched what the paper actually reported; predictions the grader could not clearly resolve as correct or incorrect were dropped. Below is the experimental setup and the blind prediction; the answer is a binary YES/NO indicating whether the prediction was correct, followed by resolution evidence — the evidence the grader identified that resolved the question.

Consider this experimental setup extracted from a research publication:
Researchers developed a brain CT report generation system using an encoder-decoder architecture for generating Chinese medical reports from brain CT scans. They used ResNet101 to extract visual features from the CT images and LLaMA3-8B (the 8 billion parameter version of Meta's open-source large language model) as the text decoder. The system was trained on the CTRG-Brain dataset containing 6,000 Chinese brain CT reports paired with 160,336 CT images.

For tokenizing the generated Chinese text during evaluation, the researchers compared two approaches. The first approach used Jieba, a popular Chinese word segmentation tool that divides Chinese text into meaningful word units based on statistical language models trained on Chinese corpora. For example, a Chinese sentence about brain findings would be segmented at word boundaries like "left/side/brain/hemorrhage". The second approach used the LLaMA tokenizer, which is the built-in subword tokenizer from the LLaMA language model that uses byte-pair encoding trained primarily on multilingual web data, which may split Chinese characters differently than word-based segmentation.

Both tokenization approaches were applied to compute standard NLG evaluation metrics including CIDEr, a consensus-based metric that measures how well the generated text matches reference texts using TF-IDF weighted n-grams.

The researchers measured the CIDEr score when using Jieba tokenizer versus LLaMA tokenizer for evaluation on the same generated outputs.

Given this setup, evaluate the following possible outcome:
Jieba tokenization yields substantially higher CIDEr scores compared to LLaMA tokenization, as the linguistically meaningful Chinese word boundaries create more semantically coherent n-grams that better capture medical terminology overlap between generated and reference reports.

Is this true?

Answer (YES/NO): NO